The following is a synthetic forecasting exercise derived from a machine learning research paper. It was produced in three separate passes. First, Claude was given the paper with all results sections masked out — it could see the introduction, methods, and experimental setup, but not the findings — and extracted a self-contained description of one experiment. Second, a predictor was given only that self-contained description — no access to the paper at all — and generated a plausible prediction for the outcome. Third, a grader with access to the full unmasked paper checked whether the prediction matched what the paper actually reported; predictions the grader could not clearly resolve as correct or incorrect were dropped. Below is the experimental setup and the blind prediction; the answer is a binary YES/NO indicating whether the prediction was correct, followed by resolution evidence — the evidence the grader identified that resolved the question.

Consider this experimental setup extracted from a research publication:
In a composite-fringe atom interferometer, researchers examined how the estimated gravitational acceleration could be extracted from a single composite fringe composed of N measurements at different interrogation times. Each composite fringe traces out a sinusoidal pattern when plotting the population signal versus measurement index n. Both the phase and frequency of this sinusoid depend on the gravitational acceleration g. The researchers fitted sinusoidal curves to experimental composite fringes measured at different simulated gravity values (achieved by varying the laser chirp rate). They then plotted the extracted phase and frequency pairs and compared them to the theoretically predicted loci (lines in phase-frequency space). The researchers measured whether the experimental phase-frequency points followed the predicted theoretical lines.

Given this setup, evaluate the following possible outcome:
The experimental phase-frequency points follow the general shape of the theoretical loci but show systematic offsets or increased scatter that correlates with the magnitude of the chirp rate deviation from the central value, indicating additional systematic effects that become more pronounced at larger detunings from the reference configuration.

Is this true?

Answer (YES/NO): NO